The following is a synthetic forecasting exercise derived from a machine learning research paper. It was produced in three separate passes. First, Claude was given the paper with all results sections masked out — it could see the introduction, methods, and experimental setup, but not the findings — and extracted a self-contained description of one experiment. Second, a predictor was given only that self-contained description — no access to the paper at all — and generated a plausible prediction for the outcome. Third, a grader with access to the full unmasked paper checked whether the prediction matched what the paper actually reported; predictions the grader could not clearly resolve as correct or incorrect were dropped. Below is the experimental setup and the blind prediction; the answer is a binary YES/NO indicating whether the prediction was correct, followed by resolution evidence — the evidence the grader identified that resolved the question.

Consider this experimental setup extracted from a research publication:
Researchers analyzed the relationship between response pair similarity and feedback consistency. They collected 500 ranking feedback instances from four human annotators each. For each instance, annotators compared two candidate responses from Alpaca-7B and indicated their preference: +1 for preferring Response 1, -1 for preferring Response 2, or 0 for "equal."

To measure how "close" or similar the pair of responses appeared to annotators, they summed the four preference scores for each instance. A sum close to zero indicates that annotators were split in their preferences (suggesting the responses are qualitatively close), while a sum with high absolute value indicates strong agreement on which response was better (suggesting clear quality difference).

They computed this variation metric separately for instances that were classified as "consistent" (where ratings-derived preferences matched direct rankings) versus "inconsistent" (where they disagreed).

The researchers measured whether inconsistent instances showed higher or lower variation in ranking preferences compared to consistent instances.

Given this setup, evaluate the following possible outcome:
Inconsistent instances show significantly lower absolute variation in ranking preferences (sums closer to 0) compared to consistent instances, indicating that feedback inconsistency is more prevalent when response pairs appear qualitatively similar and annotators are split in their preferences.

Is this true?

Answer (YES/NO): YES